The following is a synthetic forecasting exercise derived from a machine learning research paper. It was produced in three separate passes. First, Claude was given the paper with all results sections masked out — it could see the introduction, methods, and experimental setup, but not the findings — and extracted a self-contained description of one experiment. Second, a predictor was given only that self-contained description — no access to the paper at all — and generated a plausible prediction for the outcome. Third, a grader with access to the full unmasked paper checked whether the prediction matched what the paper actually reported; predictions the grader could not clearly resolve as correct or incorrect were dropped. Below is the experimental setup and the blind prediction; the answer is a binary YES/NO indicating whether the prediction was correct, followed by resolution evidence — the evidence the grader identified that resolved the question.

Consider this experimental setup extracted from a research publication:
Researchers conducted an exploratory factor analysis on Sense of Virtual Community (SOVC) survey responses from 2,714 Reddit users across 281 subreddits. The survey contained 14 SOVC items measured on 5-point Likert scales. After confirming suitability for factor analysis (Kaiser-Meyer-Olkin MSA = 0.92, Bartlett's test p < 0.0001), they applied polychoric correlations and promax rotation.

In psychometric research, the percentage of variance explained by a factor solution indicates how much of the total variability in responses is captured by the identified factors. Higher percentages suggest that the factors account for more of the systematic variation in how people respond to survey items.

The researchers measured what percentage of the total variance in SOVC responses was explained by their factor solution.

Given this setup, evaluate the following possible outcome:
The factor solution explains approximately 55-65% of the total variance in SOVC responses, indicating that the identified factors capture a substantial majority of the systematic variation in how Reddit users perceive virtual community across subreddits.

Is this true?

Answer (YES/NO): NO